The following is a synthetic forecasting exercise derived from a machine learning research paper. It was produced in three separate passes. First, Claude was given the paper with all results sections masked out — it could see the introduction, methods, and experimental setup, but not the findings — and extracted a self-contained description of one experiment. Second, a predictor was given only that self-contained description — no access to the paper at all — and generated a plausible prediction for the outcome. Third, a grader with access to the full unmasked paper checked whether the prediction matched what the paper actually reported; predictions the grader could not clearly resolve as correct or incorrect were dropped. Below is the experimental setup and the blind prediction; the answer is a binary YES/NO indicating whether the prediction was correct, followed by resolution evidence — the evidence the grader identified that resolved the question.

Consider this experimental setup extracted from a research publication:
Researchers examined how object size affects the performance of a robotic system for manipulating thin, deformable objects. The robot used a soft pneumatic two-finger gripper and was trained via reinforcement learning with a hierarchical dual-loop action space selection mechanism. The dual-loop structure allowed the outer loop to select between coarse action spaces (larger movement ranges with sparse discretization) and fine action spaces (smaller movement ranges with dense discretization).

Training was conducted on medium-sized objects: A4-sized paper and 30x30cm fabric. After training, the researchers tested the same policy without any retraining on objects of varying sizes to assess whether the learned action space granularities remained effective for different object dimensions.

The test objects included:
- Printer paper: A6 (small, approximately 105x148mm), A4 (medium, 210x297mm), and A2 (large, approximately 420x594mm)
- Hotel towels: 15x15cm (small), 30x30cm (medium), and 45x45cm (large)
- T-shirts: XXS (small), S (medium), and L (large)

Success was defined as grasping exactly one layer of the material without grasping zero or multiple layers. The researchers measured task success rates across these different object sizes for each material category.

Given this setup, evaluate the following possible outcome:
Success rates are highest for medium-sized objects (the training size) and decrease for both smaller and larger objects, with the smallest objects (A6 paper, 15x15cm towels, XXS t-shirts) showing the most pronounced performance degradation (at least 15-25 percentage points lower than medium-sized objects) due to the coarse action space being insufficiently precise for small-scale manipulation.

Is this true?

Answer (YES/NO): NO